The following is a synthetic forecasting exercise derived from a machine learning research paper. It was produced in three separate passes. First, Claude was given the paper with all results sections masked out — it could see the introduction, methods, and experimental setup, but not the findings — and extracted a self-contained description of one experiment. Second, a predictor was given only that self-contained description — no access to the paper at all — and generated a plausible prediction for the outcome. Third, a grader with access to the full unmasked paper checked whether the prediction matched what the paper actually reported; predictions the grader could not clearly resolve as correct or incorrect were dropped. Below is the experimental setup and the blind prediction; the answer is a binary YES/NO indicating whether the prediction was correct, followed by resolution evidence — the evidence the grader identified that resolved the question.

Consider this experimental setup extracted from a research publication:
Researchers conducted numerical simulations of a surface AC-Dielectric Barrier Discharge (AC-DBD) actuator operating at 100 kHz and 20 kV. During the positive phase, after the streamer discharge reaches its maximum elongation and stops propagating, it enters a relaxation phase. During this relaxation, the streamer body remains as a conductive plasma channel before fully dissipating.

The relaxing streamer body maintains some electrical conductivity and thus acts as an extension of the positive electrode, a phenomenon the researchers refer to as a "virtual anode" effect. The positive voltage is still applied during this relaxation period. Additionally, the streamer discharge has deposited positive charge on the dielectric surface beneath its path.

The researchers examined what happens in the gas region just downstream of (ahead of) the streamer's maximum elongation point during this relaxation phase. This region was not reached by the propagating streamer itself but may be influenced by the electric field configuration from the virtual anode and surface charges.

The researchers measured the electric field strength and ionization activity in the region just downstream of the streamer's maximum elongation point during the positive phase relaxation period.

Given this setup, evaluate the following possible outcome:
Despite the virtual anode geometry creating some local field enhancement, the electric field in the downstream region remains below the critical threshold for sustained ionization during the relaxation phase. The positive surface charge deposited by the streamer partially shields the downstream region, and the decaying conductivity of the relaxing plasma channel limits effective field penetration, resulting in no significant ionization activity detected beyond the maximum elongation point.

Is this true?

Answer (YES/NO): NO